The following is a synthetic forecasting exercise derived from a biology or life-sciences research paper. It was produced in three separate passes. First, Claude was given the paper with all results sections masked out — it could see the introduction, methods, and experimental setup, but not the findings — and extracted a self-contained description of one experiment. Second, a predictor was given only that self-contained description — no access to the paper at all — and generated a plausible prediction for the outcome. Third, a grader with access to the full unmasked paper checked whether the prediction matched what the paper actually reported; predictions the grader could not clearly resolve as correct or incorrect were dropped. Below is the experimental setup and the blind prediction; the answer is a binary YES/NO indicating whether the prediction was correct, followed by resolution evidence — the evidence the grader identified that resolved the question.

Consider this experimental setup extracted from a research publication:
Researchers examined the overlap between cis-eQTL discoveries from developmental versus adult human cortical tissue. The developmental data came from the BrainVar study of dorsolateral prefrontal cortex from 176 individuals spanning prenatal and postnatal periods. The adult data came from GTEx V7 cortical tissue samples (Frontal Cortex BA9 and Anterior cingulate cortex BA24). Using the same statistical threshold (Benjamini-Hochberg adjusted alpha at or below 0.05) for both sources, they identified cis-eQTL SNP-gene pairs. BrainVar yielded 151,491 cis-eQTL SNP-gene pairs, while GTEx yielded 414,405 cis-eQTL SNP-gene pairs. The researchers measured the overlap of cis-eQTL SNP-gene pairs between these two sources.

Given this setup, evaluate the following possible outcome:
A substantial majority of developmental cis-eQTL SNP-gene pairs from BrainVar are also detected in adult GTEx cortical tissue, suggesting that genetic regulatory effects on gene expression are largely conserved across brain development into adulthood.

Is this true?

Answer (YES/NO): NO